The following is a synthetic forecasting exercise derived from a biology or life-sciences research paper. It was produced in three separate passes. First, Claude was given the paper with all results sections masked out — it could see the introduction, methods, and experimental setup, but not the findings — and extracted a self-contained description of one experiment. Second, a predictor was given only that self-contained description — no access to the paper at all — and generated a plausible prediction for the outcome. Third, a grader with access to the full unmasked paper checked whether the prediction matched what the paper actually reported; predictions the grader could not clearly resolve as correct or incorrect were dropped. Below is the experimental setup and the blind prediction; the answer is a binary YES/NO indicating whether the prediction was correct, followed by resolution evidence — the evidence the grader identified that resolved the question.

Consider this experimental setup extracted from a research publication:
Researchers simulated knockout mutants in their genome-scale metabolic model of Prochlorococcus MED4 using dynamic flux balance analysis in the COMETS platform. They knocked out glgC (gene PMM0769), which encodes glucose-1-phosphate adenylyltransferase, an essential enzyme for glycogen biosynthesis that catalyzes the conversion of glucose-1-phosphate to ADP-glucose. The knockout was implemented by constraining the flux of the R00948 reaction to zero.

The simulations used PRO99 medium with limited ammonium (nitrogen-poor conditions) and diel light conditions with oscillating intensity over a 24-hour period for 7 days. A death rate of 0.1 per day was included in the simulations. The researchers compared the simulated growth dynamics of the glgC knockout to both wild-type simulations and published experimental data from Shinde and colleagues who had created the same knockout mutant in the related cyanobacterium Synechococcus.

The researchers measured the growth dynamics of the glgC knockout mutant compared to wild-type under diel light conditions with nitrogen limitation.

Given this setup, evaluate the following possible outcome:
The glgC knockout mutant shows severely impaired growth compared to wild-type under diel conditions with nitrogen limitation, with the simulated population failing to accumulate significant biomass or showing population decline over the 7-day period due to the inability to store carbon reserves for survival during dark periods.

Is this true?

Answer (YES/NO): NO